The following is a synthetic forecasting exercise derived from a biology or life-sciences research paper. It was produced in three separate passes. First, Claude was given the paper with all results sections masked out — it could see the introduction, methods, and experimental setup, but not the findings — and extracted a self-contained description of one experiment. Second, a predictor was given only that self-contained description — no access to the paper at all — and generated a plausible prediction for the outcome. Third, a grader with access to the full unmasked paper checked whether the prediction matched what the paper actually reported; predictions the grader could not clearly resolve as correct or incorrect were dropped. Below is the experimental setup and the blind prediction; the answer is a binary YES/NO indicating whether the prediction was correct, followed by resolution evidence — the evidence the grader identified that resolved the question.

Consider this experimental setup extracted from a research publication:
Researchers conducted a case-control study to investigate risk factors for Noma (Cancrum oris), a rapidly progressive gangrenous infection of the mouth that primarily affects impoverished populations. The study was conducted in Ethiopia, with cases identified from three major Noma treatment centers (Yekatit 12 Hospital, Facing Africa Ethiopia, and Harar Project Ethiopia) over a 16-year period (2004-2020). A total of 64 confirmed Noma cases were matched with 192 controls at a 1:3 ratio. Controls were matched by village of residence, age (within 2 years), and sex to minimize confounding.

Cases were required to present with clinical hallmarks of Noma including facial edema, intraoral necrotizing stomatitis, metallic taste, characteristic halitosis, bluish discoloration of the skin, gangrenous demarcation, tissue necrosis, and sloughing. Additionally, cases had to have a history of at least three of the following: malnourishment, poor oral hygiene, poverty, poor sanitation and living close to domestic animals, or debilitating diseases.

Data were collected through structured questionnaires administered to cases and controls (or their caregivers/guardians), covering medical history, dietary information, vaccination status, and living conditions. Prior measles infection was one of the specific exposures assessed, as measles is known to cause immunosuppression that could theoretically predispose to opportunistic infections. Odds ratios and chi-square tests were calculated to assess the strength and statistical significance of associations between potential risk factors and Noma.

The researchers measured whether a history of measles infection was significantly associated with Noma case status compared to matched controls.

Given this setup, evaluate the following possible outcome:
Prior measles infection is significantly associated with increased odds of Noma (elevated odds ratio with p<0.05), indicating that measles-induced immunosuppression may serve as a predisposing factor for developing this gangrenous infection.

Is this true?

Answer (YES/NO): YES